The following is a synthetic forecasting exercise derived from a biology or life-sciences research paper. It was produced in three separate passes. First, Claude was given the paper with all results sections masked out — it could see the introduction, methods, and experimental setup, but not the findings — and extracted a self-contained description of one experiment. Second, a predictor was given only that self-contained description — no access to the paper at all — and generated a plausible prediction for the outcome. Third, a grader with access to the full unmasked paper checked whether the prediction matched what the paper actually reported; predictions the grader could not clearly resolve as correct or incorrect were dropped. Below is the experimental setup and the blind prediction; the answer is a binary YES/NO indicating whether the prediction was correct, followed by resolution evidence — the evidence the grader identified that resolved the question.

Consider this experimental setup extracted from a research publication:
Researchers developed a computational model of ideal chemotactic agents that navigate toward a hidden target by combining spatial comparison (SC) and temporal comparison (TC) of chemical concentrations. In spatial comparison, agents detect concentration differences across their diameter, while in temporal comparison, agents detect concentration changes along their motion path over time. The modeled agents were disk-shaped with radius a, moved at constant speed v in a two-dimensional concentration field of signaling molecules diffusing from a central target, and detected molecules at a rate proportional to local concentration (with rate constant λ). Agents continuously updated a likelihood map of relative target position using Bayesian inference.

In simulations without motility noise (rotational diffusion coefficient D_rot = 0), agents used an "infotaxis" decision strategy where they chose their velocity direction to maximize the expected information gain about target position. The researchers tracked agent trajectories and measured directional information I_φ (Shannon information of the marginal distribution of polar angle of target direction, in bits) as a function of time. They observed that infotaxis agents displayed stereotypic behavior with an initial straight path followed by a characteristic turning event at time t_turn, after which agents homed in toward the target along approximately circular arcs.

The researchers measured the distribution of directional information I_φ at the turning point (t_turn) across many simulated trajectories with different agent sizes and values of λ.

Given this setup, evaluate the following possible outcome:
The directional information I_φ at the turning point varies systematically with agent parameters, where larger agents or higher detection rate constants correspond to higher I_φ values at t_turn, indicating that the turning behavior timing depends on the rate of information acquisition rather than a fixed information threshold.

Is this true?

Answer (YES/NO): NO